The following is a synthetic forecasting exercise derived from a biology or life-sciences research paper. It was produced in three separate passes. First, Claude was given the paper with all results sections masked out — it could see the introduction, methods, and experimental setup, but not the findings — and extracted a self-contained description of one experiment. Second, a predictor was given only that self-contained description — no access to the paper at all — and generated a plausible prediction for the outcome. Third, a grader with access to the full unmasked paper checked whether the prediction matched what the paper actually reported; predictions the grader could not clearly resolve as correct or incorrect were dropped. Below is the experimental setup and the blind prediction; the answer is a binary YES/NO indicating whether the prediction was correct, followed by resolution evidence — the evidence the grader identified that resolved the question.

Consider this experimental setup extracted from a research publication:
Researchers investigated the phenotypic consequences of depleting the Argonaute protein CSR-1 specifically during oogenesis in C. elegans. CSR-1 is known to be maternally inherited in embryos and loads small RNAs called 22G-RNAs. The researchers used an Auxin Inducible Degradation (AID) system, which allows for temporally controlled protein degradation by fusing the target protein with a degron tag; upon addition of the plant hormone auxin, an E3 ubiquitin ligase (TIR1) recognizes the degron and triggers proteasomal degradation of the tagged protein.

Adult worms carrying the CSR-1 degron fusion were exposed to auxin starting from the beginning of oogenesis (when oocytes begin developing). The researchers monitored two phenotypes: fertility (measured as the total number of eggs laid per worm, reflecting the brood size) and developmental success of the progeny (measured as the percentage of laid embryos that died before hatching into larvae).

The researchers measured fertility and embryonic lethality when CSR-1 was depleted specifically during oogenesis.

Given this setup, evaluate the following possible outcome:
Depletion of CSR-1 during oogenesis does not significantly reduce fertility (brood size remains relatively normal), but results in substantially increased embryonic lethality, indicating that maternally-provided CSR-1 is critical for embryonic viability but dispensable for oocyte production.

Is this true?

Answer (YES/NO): YES